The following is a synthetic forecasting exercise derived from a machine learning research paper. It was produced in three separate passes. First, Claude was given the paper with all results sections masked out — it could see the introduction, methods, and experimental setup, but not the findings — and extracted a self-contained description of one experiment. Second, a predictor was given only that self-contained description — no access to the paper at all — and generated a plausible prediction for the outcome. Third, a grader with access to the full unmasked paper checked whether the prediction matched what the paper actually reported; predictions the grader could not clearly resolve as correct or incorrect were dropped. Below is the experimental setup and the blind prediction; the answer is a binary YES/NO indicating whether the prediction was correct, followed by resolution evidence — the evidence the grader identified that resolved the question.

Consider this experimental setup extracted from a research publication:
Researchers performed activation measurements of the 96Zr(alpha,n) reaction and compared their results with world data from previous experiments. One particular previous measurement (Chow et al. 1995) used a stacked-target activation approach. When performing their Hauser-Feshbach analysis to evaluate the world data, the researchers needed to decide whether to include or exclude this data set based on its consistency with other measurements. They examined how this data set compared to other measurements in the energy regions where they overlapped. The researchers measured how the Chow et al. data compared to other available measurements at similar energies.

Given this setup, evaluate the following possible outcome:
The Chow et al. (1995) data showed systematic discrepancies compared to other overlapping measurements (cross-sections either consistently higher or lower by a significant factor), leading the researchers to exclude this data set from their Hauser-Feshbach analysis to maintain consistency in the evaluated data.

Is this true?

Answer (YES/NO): YES